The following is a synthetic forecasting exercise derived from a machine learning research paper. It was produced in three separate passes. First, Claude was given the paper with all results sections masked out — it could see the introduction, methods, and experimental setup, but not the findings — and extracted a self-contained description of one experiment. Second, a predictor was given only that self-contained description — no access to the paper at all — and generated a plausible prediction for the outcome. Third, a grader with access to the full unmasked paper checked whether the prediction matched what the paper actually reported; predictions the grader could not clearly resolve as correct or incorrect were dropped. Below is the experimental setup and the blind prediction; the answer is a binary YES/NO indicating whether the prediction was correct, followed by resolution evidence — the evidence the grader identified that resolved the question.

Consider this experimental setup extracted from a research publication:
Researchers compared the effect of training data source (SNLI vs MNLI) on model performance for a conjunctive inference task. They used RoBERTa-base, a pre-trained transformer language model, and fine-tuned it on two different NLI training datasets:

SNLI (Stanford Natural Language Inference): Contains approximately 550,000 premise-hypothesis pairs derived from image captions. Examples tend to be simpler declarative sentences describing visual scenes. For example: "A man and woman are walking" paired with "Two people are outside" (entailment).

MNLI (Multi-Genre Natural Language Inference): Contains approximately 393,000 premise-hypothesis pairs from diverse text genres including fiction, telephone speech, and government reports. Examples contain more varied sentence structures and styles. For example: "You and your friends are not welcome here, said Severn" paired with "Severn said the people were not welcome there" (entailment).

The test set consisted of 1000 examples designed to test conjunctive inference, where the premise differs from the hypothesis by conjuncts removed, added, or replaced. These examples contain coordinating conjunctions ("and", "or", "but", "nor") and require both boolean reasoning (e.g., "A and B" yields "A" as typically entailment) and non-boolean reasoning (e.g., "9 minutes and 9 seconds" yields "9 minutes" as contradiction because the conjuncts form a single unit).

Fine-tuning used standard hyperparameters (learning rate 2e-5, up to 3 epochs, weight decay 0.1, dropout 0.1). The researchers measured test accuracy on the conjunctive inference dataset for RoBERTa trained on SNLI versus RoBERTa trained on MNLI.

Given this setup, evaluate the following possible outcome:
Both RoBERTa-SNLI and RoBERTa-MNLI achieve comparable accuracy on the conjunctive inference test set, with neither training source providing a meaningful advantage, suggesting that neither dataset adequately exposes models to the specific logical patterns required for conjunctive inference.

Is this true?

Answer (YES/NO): NO